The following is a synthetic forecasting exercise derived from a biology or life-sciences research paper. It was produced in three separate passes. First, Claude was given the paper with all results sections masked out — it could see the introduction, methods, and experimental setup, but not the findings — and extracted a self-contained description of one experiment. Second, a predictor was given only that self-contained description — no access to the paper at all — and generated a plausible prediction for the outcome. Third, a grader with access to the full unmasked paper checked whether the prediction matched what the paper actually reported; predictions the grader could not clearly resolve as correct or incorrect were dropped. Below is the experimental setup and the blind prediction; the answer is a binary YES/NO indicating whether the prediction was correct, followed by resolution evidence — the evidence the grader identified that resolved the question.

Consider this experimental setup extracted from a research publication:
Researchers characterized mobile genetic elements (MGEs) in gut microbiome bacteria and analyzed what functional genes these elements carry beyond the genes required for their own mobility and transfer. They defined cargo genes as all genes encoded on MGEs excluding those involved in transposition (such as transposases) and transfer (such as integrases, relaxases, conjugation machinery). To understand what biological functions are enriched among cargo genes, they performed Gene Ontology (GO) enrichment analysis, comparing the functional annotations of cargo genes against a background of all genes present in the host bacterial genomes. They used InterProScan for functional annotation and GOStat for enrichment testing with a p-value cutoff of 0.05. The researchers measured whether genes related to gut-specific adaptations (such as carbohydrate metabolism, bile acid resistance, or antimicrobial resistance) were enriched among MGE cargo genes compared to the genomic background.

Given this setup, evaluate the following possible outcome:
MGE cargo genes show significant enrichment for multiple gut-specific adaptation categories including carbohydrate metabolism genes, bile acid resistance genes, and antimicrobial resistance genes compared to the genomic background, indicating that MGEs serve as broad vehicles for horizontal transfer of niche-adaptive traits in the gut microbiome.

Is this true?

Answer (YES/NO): YES